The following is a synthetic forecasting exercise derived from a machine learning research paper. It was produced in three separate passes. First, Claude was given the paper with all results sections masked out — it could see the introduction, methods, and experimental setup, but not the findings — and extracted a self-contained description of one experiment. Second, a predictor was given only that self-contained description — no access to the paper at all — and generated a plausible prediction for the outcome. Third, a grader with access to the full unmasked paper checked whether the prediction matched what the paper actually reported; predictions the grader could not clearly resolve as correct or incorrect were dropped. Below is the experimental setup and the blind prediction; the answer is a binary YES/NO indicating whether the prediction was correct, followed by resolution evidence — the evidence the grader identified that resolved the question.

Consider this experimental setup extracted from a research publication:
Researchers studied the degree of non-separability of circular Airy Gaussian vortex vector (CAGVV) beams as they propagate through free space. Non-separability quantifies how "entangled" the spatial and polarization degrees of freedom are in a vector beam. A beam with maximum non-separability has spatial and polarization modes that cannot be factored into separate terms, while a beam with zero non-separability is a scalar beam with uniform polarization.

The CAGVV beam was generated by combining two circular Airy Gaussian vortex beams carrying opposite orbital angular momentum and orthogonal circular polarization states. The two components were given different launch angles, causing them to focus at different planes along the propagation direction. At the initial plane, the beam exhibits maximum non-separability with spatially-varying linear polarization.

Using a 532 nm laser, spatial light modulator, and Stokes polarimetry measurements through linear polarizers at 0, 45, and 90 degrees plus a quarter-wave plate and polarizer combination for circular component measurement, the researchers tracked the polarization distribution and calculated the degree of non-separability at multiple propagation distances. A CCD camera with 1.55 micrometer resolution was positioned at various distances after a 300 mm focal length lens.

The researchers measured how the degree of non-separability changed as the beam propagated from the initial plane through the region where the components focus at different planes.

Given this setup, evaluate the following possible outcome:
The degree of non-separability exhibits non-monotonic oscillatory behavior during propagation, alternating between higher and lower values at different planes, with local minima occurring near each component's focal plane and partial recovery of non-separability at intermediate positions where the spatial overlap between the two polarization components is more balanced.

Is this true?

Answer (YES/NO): NO